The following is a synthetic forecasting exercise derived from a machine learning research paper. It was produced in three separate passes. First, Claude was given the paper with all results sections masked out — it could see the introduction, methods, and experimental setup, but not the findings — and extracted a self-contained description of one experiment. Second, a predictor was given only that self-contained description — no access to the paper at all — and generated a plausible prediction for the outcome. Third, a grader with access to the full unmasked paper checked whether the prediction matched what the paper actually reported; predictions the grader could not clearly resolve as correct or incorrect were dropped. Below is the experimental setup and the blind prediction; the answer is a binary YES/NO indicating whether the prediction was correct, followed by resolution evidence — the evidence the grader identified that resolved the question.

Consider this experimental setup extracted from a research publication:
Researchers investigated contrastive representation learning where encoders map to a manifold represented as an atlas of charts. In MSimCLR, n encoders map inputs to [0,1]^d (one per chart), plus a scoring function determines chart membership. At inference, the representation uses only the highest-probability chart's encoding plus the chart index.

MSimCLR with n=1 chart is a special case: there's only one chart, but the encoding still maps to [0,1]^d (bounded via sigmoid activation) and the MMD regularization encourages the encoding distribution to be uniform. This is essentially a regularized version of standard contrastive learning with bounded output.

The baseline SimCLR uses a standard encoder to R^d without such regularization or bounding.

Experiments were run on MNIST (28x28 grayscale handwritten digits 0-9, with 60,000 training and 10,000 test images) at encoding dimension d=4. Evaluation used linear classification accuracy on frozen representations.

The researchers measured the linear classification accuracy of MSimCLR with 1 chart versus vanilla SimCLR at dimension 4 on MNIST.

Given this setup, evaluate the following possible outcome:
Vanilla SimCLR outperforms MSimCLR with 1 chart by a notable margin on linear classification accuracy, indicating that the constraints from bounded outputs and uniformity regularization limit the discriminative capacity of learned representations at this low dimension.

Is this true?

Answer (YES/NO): YES